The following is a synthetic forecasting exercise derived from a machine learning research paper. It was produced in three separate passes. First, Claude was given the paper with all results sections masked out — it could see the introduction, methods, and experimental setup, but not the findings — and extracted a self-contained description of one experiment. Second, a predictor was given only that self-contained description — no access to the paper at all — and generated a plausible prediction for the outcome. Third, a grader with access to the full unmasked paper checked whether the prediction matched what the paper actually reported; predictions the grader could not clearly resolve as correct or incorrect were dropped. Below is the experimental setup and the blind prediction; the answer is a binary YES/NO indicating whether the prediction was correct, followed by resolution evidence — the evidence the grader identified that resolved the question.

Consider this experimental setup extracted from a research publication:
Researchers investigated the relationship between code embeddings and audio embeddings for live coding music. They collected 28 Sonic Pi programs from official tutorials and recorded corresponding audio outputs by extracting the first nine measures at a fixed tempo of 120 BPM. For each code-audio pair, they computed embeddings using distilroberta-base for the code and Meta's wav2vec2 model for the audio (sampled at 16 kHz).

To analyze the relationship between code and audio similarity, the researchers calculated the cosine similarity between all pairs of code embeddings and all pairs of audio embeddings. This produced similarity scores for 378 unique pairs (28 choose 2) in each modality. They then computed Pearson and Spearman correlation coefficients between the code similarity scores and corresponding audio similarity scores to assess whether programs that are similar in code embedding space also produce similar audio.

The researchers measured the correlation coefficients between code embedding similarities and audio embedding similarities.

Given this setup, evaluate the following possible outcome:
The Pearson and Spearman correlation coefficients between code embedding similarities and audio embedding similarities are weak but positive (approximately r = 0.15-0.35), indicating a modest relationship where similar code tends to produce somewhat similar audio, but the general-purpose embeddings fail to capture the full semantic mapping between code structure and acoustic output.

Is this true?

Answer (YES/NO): NO